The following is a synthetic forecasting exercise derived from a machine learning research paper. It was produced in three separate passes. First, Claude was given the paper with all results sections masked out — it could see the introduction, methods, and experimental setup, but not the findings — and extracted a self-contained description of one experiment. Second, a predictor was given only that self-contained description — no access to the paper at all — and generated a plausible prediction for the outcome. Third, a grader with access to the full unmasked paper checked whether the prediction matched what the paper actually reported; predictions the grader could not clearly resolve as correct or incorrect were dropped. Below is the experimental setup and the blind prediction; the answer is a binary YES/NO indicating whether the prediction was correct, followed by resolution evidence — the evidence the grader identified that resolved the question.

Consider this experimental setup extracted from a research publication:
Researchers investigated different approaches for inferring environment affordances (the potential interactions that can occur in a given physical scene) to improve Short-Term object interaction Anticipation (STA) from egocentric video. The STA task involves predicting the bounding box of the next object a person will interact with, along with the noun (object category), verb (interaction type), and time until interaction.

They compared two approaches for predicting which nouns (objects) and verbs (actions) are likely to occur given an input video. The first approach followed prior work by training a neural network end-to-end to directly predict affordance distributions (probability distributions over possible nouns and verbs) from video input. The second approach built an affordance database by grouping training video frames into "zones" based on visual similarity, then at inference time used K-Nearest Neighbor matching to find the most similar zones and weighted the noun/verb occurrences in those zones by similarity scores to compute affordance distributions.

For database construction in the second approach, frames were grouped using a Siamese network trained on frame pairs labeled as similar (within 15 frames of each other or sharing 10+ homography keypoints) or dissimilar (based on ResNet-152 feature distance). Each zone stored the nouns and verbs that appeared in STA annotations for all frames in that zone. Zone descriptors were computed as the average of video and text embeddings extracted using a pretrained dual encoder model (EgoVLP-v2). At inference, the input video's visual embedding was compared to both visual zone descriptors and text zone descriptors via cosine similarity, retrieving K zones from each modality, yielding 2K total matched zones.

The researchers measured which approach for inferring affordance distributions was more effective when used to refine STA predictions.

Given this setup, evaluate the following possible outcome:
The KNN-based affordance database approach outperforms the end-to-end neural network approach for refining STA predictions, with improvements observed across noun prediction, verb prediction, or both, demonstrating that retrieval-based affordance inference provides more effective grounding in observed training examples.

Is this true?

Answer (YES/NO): YES